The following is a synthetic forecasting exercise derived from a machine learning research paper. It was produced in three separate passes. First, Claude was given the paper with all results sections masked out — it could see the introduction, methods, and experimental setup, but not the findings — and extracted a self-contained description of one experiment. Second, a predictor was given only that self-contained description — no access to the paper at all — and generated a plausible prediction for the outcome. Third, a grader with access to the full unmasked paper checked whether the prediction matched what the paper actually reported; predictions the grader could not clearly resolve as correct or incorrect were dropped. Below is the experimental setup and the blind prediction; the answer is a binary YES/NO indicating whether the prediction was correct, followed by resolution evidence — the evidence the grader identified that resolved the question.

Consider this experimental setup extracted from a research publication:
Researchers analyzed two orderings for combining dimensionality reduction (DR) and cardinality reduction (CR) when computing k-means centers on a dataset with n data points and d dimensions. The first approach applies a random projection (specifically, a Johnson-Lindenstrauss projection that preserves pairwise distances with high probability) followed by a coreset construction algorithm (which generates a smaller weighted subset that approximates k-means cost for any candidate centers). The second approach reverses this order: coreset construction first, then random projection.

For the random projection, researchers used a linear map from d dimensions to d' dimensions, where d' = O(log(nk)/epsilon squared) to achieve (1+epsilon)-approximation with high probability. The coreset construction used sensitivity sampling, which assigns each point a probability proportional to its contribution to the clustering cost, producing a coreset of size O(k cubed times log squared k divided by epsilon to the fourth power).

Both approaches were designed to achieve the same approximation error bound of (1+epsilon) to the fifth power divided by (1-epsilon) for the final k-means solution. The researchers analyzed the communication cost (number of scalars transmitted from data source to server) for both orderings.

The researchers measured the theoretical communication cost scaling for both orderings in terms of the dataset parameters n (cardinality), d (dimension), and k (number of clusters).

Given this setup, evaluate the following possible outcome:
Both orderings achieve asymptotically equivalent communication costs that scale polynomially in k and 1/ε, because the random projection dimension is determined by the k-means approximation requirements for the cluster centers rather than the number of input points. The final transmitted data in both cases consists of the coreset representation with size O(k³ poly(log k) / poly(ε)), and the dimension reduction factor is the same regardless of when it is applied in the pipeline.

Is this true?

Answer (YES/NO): NO